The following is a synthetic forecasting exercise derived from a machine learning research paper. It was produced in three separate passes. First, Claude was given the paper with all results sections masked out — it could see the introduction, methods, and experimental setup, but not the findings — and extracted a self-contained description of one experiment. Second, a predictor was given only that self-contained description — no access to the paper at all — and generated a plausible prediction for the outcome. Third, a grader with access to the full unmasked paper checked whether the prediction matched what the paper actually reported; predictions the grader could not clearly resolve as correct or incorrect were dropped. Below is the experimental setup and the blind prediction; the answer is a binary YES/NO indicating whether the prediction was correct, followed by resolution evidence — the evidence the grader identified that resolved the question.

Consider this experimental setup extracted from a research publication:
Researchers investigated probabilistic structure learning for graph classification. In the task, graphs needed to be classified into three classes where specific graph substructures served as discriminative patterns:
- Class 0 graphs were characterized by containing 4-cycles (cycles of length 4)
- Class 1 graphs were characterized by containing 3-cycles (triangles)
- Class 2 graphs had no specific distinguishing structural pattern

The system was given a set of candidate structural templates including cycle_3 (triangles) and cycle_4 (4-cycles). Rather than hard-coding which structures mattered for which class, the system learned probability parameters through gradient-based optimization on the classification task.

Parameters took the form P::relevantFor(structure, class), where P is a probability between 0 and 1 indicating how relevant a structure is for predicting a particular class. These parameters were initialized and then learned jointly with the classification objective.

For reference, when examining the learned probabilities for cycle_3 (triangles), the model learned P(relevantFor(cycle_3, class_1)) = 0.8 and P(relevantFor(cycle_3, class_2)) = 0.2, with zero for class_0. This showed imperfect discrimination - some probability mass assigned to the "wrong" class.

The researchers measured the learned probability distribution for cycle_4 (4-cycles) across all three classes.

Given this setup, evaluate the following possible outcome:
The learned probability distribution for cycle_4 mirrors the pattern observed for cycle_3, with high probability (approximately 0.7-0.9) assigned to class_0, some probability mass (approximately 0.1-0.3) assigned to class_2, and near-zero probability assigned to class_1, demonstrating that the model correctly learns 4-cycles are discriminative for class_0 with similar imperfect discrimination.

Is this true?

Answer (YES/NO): NO